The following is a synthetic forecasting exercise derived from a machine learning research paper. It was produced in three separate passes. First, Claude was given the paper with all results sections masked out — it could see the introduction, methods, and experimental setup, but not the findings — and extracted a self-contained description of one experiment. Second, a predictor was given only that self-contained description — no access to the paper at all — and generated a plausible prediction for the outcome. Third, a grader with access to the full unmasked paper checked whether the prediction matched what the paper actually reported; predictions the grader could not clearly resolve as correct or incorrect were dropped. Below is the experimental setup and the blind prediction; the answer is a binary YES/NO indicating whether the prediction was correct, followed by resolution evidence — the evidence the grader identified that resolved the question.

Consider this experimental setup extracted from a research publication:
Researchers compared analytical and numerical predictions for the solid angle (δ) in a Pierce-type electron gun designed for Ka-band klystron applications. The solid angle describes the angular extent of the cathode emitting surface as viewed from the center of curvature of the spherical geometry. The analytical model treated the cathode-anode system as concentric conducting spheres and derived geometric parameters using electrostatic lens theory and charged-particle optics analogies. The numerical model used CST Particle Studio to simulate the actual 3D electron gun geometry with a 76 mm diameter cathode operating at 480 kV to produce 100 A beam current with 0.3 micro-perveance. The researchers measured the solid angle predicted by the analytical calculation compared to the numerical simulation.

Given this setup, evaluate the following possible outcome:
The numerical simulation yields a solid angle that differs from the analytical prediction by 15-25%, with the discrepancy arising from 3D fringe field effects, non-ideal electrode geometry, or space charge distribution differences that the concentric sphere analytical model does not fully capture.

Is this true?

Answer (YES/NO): NO